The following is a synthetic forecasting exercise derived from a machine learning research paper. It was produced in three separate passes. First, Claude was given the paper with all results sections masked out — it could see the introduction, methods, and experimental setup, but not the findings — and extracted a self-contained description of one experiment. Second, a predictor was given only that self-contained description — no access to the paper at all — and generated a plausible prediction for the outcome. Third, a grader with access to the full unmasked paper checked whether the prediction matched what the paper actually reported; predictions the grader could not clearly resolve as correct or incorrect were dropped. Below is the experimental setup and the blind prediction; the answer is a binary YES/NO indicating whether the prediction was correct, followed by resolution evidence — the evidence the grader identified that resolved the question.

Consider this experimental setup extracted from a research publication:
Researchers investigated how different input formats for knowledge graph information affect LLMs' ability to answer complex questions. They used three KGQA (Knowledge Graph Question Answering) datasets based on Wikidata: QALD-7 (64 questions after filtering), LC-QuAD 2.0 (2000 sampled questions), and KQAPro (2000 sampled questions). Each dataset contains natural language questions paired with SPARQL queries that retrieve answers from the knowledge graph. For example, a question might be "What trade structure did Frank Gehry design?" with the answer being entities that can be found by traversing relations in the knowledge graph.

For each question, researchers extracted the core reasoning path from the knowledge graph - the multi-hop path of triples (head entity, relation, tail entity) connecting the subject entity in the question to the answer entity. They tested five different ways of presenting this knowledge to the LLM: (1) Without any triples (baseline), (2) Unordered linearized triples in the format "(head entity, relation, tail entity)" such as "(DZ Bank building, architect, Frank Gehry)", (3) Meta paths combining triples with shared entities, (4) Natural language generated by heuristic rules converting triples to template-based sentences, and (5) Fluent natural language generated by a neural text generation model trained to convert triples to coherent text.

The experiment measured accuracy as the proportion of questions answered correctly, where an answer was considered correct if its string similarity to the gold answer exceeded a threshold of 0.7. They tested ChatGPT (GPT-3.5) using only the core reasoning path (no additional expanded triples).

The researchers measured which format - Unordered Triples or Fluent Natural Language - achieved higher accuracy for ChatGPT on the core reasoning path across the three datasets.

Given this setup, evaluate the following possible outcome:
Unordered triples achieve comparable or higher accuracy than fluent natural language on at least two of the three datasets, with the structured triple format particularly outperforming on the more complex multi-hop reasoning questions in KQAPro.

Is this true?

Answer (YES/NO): NO